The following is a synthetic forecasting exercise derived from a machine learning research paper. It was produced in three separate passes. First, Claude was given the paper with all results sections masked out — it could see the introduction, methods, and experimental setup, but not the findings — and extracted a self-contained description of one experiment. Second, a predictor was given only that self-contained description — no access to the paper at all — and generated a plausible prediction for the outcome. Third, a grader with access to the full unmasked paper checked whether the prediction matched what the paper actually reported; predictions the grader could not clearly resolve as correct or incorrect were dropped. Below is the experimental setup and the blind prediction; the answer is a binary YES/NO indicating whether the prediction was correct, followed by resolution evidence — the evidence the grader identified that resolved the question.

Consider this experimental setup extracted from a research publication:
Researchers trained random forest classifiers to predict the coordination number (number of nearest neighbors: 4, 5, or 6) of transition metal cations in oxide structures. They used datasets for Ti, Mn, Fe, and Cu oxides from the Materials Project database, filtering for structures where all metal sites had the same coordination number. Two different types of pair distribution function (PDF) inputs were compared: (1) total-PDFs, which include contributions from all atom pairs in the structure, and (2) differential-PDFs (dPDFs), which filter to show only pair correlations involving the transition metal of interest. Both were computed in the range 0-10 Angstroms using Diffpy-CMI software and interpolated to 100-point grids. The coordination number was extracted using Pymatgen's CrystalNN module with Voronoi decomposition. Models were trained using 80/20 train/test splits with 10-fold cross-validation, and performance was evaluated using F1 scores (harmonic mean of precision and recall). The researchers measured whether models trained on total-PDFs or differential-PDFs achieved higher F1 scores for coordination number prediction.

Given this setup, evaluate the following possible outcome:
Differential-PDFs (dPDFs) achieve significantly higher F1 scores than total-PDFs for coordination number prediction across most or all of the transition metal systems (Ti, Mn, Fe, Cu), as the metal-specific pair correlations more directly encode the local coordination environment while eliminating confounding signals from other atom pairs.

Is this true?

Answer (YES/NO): NO